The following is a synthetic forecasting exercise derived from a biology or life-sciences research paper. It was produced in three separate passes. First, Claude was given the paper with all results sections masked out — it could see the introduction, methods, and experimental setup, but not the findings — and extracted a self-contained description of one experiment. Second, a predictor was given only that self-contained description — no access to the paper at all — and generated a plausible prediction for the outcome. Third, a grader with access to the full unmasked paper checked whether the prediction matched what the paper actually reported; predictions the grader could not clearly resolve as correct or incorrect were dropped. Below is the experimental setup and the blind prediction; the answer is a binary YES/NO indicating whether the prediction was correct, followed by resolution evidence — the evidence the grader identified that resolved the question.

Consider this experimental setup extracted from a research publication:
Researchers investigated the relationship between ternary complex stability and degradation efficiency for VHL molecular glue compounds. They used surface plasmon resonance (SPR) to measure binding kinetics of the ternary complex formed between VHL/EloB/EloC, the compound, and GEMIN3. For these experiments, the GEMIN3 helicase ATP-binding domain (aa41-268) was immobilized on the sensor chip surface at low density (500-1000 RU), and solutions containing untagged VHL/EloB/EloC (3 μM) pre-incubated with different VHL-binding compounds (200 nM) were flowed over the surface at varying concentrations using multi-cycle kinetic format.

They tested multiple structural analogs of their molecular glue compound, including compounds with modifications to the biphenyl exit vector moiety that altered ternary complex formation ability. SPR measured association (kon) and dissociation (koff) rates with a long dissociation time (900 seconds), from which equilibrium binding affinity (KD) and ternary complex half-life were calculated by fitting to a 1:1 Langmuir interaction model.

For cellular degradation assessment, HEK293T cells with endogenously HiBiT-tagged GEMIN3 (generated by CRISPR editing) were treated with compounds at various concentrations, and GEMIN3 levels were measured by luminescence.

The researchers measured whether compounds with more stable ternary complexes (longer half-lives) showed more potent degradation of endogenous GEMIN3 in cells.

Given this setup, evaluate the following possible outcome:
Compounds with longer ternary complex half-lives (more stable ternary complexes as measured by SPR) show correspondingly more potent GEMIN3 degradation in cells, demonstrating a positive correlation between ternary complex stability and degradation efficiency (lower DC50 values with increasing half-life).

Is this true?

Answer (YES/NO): NO